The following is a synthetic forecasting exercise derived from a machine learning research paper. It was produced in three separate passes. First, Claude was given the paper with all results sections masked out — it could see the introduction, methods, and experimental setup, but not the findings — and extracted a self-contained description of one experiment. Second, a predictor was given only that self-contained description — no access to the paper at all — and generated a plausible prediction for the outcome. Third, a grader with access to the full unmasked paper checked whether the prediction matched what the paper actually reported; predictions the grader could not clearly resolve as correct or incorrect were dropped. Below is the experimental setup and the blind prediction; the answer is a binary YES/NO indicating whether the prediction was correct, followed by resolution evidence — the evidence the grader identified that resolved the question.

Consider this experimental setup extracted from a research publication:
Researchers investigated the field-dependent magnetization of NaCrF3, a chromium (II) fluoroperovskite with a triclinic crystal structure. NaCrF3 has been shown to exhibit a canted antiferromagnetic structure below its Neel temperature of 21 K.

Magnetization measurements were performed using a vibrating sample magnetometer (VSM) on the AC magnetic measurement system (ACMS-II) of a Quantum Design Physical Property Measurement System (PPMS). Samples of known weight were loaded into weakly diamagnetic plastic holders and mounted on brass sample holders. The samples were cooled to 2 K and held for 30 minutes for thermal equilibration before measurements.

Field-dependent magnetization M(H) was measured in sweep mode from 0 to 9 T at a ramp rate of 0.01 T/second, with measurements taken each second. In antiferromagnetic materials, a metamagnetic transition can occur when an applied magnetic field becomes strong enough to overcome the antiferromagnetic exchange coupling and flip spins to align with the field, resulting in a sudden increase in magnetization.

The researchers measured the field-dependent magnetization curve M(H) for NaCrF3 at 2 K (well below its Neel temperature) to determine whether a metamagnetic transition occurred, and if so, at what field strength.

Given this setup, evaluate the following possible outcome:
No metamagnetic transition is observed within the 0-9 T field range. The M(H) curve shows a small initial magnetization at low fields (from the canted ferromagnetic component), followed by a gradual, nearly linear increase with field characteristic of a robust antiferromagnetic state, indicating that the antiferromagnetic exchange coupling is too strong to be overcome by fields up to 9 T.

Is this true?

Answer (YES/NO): NO